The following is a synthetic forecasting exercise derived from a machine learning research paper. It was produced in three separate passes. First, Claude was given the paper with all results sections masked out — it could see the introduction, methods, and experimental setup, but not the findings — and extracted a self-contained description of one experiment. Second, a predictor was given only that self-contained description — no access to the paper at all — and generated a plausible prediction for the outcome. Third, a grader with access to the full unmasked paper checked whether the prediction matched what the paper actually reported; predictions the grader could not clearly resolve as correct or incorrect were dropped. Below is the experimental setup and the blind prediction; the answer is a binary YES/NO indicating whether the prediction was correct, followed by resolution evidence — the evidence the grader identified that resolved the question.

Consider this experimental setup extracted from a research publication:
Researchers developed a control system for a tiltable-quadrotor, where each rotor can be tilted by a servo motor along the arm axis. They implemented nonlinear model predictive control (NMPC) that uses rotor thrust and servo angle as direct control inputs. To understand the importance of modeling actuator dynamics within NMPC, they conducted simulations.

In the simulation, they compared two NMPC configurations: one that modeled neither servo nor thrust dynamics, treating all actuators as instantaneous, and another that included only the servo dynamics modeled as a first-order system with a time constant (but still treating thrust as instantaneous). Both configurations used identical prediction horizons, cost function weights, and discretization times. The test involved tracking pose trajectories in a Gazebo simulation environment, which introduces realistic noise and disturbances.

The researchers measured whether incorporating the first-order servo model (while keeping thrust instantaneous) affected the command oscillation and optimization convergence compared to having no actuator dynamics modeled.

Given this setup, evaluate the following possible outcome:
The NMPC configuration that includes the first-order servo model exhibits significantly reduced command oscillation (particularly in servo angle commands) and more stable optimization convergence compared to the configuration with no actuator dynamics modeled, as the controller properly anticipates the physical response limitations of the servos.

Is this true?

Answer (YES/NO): YES